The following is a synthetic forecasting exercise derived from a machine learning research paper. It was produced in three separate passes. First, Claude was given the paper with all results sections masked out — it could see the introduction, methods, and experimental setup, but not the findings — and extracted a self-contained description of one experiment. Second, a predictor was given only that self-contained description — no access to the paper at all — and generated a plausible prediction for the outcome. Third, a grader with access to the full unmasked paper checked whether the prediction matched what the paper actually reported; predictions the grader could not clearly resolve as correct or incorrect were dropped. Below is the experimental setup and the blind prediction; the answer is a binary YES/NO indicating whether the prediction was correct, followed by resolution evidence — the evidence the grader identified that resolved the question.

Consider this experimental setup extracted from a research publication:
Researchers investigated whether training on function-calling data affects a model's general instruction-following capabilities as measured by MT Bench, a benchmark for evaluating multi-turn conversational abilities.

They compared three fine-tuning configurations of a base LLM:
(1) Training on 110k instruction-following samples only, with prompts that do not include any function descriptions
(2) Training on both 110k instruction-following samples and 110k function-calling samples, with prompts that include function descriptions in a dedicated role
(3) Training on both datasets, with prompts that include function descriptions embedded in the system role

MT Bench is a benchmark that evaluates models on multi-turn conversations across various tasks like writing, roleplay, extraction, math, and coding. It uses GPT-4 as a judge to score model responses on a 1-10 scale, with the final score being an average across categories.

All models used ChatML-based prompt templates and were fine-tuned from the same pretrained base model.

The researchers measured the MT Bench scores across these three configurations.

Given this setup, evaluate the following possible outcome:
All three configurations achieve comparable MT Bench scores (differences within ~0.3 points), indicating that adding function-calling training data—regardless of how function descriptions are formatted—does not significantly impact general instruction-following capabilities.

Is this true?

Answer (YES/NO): YES